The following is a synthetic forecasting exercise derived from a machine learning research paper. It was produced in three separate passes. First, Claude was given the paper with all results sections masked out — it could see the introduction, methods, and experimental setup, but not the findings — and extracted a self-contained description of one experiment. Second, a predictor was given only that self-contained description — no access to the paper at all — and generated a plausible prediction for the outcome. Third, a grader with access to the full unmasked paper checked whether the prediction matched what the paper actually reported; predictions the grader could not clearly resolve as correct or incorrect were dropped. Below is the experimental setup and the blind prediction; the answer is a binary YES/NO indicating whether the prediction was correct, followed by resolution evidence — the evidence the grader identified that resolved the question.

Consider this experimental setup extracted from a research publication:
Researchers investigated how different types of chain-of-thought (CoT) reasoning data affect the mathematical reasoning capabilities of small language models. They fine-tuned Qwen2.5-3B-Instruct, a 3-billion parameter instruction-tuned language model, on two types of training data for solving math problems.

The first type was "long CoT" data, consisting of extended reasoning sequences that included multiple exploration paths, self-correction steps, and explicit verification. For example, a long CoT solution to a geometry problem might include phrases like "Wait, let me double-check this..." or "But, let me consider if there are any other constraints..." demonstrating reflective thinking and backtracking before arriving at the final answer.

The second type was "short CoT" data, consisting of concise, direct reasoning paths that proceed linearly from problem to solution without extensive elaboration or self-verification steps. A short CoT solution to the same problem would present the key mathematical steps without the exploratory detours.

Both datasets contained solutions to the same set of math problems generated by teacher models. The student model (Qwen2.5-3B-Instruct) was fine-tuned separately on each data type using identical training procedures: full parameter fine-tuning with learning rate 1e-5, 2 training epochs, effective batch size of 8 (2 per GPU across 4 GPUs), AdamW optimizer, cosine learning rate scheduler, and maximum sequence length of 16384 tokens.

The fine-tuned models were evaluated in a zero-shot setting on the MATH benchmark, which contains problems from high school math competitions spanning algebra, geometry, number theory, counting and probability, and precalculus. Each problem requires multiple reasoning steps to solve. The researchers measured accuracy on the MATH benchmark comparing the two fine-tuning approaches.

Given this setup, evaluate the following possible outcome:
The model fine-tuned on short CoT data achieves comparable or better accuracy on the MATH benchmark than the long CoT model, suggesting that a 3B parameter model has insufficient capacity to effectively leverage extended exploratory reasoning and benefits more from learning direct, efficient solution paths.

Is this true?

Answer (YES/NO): YES